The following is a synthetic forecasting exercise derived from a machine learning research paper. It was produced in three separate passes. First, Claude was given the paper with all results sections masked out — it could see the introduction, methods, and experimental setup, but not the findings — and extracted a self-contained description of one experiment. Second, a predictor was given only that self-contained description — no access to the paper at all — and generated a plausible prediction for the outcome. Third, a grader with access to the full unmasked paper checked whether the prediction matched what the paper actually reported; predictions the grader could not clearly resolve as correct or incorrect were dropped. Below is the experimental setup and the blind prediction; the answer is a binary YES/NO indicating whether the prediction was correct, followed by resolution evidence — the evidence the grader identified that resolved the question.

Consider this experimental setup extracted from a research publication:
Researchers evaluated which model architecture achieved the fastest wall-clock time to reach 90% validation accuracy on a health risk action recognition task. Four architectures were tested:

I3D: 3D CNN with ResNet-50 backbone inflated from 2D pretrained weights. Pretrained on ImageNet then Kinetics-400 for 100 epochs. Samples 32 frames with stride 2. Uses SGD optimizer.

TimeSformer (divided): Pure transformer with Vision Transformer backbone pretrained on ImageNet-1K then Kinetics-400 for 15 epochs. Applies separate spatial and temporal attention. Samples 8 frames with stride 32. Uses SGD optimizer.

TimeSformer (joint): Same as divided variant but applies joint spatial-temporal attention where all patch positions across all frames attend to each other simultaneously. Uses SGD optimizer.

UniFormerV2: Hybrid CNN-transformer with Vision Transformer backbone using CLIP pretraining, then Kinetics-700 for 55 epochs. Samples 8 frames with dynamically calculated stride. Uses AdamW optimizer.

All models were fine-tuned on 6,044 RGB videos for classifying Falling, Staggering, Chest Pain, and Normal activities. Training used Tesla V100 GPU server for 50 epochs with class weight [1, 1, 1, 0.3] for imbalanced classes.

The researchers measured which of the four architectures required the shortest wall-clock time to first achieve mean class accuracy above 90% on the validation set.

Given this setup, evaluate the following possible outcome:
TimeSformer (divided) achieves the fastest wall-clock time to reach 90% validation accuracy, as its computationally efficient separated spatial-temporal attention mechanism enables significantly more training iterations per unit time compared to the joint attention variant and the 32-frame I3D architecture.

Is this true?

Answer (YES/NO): NO